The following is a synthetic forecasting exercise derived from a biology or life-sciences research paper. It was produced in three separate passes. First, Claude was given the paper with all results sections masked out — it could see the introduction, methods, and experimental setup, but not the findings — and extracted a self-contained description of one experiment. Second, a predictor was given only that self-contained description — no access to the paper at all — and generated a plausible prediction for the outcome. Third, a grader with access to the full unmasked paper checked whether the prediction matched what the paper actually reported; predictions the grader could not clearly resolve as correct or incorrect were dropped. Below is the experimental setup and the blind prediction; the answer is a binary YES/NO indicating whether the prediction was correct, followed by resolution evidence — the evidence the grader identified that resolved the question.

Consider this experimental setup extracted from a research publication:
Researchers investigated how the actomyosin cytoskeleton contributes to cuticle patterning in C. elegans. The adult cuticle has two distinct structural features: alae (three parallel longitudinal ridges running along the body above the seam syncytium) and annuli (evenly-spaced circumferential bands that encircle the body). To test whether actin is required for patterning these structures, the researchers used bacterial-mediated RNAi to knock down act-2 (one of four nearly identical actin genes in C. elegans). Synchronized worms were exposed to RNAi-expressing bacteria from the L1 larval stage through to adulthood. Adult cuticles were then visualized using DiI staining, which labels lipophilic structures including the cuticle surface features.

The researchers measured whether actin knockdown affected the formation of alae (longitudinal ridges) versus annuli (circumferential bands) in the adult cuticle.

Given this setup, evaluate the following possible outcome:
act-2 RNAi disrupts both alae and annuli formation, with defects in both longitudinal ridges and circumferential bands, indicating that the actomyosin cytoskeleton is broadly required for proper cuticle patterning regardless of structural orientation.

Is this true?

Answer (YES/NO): NO